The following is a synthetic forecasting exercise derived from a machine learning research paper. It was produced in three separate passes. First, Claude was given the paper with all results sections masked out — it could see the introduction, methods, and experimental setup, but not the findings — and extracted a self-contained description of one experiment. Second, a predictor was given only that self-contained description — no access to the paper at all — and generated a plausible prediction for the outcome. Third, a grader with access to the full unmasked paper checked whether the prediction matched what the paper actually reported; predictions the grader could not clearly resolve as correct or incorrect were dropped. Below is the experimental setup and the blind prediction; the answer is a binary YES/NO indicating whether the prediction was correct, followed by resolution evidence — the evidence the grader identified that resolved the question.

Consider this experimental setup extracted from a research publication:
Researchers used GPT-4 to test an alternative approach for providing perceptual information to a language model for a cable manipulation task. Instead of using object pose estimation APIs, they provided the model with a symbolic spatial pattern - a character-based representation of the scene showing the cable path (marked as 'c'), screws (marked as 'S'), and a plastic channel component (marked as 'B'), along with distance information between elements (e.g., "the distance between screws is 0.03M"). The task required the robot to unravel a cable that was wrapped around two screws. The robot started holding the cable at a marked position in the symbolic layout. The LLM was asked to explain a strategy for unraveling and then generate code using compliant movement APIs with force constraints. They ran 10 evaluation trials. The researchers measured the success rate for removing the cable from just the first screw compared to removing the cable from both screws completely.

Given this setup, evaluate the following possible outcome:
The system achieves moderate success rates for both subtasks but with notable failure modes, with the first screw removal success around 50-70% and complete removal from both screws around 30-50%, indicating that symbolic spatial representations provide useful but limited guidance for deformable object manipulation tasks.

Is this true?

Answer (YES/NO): NO